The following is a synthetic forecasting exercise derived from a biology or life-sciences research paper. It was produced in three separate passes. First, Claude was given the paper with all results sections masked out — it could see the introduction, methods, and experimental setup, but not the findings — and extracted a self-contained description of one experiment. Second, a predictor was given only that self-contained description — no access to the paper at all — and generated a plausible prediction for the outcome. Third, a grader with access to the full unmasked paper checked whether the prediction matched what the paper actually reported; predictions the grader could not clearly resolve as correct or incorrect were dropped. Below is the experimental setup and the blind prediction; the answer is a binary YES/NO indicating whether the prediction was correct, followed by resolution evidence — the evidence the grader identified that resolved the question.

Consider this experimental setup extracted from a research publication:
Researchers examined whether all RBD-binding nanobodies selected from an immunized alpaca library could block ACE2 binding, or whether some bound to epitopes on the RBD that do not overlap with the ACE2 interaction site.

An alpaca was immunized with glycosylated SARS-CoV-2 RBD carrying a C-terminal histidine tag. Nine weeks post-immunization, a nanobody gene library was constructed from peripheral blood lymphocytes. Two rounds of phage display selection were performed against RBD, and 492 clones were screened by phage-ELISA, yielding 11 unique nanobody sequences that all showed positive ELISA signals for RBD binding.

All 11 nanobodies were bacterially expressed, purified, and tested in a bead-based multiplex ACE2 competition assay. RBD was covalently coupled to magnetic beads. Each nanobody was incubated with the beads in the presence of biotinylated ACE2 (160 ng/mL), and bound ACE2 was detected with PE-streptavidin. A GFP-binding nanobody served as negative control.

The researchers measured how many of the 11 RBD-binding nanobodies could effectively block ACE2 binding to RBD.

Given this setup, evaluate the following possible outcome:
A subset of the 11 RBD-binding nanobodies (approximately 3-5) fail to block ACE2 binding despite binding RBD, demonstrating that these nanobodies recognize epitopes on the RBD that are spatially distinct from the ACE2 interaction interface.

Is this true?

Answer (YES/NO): NO